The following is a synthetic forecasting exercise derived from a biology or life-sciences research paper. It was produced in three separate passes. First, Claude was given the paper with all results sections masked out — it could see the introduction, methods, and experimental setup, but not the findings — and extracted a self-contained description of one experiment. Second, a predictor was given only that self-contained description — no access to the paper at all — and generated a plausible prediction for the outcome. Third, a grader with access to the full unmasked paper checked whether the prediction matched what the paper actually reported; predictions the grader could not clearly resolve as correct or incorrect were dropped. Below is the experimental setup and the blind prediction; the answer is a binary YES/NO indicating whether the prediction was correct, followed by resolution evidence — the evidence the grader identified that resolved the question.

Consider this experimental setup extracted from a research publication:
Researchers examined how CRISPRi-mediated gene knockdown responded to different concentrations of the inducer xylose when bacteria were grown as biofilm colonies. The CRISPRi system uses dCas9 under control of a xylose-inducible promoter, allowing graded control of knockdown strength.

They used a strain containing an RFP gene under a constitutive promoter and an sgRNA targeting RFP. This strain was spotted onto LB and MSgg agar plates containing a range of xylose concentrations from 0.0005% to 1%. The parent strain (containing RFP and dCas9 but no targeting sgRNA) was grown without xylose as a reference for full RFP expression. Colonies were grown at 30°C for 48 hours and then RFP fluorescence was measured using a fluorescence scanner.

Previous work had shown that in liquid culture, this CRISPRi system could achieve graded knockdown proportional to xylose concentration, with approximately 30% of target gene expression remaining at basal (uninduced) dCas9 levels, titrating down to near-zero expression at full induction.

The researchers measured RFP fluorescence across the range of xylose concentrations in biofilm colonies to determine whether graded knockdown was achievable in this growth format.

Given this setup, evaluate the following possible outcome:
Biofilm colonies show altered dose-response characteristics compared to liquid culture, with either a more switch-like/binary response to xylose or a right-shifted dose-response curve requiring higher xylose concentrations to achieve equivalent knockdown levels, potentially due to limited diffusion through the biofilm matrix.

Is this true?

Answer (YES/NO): NO